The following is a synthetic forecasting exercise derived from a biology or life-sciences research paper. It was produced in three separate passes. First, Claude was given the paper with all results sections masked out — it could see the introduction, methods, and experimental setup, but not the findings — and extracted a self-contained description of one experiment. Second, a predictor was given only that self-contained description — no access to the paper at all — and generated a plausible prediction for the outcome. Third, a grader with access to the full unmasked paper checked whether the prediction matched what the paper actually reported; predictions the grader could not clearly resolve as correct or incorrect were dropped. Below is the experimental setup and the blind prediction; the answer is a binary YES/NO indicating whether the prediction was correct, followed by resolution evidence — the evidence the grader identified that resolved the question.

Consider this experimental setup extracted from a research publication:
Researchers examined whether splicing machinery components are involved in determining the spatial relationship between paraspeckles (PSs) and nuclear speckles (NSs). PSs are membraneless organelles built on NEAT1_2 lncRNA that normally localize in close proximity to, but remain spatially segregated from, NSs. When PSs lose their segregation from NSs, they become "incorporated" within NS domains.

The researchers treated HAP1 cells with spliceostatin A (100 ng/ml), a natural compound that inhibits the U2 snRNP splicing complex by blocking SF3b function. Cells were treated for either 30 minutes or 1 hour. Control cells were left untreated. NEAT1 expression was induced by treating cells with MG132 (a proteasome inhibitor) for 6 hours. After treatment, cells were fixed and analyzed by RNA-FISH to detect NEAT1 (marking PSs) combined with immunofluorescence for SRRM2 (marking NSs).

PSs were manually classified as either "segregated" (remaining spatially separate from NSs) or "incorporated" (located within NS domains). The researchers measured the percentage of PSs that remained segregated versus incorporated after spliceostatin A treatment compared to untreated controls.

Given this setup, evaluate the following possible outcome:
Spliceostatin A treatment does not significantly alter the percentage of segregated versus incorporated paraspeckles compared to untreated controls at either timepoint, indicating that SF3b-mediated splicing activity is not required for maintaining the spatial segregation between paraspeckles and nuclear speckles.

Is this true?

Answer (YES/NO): NO